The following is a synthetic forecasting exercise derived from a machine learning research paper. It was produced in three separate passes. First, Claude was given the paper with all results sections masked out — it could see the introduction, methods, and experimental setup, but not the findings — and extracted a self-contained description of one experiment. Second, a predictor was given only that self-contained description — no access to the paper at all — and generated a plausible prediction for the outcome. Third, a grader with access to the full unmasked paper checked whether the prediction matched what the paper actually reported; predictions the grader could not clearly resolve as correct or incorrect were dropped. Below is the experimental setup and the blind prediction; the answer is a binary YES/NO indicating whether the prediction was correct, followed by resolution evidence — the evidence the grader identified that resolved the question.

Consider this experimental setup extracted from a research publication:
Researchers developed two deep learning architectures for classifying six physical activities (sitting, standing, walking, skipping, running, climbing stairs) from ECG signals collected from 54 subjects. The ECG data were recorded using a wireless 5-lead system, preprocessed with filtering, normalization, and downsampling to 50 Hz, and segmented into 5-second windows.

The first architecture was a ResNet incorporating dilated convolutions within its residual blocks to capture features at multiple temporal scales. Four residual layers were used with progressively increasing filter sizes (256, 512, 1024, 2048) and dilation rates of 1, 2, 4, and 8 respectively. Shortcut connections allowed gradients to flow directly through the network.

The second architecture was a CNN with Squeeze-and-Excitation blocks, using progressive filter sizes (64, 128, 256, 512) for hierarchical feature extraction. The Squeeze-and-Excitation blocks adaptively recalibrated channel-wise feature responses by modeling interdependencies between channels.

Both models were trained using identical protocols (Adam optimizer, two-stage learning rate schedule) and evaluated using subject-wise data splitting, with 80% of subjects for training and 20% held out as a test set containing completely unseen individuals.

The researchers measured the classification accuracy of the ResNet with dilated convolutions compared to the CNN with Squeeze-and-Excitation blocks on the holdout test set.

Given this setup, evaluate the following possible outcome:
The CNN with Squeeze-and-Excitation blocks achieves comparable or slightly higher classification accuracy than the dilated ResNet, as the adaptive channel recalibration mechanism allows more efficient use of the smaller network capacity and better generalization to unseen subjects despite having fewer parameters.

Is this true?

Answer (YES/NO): NO